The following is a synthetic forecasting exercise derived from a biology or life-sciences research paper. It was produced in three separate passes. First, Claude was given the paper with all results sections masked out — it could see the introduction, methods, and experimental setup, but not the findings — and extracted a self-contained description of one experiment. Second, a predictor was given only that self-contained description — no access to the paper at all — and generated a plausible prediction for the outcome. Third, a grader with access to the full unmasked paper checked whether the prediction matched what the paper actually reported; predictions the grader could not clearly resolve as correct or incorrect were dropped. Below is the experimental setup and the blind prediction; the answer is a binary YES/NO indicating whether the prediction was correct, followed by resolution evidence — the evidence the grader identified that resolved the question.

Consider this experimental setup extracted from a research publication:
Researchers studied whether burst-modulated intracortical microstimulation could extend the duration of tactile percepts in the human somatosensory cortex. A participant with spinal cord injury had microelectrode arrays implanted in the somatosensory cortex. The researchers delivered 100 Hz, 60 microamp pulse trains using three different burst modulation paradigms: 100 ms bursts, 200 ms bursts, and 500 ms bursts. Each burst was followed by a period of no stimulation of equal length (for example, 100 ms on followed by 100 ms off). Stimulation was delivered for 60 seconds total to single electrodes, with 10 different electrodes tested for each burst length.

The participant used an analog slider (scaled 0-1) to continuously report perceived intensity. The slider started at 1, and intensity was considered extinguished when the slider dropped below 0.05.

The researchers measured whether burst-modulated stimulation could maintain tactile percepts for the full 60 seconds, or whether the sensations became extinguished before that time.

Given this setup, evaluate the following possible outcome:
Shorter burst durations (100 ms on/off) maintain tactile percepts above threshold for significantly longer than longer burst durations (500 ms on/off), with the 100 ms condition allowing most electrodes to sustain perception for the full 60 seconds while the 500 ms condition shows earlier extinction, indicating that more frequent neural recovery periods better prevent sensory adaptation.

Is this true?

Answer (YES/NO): NO